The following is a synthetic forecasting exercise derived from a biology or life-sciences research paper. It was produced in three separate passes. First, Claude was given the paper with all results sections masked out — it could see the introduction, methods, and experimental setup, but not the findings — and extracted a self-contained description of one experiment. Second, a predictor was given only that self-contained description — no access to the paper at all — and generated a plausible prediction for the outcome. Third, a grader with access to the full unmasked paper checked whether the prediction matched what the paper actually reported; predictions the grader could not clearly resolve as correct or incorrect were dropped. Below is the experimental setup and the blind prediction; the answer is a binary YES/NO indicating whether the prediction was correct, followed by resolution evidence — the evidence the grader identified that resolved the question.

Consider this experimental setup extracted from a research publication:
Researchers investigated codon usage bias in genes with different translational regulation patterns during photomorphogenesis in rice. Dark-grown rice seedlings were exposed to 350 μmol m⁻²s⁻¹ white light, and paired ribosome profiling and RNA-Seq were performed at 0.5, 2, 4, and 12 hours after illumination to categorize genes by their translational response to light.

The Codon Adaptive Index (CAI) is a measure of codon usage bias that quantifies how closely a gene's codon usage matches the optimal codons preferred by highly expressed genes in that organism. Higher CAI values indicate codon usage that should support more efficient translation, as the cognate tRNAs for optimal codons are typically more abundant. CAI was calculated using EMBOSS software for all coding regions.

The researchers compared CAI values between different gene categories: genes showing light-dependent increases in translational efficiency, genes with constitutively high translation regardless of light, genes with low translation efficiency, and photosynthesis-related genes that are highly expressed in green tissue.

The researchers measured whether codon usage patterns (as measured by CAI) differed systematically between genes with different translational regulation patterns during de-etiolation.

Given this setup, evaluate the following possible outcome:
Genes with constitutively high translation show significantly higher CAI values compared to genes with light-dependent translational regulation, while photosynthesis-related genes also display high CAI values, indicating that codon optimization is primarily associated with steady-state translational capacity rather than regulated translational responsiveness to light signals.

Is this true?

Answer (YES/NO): NO